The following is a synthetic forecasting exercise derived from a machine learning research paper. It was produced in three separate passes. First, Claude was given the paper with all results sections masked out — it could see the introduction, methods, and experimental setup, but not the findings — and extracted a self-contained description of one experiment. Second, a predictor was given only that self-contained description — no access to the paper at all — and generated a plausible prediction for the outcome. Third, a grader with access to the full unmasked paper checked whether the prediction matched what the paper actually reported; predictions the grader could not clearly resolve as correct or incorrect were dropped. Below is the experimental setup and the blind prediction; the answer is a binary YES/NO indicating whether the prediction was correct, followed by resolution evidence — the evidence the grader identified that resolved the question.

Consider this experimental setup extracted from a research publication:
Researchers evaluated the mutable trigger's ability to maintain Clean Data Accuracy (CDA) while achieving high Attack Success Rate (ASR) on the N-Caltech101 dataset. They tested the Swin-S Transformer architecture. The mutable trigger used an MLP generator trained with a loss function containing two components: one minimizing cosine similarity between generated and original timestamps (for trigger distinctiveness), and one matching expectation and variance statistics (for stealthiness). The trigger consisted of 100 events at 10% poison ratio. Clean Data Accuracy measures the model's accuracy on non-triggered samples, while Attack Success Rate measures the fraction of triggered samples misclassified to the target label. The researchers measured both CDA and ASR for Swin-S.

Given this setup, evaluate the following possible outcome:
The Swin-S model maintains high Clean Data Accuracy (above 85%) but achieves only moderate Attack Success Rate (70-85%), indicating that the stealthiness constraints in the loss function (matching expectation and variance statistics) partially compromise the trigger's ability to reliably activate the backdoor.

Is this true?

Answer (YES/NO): NO